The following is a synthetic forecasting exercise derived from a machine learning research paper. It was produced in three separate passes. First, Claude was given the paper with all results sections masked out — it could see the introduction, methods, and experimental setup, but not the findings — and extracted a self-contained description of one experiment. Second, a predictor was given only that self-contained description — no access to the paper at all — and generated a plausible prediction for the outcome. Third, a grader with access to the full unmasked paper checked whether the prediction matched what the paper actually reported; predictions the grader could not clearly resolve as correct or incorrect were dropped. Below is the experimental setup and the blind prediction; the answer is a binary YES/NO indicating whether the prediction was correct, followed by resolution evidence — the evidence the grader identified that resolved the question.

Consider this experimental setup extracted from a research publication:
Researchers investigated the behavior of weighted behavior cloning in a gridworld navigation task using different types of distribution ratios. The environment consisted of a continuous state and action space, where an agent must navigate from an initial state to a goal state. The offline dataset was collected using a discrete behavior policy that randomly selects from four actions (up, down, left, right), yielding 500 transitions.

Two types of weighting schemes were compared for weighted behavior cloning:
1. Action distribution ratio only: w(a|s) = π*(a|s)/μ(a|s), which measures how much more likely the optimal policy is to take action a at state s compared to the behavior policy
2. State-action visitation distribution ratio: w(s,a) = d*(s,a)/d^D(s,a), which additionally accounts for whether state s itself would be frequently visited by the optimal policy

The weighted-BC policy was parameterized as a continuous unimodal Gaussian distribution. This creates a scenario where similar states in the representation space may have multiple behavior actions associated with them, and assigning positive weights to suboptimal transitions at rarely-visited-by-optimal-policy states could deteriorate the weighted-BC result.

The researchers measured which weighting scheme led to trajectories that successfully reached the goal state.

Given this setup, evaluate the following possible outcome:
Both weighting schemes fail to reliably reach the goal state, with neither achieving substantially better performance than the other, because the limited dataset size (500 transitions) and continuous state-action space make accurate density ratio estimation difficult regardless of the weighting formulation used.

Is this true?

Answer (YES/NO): NO